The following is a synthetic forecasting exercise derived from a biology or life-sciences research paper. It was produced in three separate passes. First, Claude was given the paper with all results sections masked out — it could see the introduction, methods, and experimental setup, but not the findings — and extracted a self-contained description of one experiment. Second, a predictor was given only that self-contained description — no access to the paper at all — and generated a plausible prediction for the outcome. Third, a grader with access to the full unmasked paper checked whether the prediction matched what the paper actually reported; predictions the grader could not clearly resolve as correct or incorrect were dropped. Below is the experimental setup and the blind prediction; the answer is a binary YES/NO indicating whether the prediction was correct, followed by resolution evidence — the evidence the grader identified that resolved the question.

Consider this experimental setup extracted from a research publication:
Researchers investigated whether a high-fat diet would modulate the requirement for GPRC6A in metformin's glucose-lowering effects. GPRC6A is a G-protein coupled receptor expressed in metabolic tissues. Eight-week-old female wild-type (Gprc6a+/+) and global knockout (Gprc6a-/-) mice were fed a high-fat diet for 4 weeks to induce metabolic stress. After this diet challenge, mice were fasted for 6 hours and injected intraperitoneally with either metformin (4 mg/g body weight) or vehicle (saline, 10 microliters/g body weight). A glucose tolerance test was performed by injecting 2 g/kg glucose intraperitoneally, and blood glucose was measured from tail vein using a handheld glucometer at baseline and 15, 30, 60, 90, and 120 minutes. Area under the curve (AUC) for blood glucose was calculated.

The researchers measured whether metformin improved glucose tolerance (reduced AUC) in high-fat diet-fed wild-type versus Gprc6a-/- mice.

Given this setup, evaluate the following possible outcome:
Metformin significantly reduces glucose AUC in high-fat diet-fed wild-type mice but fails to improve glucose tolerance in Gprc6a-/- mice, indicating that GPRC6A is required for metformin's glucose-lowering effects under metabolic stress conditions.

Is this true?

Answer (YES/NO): YES